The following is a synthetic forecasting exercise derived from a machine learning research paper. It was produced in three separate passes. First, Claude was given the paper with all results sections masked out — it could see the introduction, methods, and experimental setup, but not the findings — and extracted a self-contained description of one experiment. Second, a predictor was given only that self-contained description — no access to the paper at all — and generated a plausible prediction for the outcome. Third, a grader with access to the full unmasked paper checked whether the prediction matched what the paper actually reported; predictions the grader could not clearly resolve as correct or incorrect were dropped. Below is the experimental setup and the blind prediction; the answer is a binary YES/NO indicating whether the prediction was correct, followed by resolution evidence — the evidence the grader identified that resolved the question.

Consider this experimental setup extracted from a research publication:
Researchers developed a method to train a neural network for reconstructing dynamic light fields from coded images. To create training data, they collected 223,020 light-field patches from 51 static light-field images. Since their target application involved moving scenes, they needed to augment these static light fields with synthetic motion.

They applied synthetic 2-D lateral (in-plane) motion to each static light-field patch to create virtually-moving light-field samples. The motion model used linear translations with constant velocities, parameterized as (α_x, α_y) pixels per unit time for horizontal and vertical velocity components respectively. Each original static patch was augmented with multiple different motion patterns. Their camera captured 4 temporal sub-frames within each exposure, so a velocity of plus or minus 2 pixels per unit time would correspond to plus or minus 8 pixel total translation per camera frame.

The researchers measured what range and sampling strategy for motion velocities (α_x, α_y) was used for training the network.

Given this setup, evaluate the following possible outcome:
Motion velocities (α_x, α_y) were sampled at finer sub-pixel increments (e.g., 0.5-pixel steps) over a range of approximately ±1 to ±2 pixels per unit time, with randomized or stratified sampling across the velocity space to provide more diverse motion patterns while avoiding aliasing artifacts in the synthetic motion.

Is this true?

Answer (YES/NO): NO